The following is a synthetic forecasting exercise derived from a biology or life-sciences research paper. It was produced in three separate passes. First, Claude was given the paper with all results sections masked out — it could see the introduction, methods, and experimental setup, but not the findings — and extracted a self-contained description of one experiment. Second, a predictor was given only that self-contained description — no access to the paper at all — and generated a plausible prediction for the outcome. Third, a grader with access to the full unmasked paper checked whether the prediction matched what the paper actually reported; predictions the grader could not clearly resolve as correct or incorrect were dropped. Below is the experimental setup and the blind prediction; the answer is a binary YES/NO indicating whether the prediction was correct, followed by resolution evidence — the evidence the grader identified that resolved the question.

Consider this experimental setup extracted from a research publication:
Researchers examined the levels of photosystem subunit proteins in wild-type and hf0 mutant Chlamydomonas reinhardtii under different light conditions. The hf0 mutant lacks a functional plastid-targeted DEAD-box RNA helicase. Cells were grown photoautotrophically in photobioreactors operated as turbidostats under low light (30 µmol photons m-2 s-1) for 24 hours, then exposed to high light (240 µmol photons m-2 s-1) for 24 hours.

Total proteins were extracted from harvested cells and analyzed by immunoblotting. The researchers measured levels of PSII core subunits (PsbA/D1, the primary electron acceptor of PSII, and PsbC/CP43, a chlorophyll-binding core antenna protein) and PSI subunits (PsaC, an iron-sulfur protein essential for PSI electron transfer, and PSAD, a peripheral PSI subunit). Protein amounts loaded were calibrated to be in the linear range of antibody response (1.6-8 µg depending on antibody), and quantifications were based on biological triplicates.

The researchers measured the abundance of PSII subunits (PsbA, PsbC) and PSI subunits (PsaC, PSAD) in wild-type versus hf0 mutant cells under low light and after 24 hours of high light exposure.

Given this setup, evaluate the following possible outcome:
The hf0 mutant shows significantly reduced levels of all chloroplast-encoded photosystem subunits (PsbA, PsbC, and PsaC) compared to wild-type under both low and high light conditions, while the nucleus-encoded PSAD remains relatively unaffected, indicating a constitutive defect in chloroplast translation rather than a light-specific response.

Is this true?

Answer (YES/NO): NO